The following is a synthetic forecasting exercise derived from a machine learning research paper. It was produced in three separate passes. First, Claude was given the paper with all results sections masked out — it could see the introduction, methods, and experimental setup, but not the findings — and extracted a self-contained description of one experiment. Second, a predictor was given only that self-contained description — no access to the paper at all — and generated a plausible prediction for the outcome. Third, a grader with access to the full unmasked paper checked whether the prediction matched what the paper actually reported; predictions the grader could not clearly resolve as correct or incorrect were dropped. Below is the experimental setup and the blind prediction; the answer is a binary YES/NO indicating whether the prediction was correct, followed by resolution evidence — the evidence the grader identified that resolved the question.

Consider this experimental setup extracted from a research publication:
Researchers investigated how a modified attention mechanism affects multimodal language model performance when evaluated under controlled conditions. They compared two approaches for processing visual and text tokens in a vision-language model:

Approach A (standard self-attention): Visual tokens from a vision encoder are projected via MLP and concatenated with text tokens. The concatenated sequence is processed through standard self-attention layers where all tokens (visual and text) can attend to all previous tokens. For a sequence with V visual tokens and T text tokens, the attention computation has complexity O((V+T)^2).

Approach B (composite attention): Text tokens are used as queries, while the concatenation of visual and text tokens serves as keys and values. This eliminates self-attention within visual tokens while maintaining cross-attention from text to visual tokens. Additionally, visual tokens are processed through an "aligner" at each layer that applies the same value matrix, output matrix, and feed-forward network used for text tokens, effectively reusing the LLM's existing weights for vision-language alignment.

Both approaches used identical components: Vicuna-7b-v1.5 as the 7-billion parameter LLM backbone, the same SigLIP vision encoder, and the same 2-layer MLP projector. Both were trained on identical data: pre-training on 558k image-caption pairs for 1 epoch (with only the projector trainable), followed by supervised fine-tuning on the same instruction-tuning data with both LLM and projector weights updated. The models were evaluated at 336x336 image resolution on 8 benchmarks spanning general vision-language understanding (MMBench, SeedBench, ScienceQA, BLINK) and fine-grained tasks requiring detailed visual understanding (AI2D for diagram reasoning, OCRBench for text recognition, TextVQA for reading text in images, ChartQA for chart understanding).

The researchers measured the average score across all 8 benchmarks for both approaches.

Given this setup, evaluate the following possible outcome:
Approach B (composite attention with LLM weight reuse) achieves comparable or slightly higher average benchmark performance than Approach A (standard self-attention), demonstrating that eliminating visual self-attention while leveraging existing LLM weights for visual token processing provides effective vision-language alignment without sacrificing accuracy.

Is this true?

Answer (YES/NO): NO